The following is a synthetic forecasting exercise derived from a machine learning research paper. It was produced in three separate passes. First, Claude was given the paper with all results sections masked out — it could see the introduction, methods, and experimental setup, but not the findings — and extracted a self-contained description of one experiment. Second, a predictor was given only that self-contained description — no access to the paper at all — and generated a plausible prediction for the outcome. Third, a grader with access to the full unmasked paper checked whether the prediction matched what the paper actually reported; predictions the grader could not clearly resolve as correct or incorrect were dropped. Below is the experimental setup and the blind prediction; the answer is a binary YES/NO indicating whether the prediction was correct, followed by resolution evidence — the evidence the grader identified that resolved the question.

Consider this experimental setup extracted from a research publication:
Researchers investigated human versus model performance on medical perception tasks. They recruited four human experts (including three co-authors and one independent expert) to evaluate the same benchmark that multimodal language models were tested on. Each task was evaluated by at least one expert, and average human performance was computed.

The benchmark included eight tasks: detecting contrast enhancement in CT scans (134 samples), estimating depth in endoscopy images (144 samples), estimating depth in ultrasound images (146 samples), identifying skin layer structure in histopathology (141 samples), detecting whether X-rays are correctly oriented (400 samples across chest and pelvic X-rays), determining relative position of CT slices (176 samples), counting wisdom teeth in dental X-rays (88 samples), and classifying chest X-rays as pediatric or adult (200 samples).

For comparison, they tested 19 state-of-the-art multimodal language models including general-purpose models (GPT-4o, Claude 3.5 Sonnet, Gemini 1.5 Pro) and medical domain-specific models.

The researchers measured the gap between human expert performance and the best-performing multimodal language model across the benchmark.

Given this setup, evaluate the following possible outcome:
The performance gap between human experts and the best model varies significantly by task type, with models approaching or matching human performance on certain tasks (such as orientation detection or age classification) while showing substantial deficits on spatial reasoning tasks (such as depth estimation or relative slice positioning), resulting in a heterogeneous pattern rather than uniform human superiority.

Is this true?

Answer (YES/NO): YES